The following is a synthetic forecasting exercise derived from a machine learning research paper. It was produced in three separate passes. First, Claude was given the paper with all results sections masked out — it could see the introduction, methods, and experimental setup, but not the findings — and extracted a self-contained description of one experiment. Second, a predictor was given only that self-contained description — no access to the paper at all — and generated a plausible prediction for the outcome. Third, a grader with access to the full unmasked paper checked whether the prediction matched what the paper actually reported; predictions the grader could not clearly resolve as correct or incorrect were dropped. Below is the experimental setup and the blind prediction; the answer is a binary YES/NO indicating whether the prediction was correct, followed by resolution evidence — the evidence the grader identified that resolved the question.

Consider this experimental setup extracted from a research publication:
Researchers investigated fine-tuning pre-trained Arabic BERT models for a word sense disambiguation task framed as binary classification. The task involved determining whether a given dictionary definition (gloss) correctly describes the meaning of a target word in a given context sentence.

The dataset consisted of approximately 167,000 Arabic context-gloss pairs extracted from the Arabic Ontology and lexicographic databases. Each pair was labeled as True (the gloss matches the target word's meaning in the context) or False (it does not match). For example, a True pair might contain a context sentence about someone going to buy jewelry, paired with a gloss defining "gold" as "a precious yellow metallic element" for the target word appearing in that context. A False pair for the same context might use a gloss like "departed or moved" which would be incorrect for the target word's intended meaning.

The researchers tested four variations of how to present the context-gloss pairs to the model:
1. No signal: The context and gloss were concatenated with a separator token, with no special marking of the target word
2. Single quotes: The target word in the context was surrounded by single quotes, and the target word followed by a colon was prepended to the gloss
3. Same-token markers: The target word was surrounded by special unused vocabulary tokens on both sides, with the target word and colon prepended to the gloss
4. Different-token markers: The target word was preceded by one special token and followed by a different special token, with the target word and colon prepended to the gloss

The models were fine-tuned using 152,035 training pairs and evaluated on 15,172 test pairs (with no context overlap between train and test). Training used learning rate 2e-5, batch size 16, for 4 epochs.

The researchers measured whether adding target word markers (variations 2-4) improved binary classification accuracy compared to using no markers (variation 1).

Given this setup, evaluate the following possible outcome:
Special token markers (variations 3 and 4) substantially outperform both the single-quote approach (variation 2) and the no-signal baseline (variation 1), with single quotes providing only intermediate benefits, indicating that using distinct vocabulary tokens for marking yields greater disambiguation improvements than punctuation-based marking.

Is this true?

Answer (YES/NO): NO